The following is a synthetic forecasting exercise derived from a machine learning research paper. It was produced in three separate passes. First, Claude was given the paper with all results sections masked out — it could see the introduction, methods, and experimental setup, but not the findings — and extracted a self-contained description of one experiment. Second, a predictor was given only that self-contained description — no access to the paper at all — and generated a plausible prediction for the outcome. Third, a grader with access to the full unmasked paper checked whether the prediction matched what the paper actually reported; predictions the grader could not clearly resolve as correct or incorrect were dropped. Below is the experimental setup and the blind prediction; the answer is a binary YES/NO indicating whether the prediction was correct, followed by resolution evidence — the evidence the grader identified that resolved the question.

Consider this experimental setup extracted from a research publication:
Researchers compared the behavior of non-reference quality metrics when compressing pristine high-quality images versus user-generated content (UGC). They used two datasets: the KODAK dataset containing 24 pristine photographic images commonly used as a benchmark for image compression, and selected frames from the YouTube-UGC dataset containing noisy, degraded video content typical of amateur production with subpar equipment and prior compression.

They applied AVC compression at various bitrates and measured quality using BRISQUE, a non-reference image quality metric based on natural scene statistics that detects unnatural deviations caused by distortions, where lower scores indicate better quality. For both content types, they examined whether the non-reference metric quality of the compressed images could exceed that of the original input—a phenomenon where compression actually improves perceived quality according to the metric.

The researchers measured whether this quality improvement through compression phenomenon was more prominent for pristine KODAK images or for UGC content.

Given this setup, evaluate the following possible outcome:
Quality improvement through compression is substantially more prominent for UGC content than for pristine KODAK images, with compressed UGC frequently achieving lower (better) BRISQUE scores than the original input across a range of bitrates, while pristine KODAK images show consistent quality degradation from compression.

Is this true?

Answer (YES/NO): YES